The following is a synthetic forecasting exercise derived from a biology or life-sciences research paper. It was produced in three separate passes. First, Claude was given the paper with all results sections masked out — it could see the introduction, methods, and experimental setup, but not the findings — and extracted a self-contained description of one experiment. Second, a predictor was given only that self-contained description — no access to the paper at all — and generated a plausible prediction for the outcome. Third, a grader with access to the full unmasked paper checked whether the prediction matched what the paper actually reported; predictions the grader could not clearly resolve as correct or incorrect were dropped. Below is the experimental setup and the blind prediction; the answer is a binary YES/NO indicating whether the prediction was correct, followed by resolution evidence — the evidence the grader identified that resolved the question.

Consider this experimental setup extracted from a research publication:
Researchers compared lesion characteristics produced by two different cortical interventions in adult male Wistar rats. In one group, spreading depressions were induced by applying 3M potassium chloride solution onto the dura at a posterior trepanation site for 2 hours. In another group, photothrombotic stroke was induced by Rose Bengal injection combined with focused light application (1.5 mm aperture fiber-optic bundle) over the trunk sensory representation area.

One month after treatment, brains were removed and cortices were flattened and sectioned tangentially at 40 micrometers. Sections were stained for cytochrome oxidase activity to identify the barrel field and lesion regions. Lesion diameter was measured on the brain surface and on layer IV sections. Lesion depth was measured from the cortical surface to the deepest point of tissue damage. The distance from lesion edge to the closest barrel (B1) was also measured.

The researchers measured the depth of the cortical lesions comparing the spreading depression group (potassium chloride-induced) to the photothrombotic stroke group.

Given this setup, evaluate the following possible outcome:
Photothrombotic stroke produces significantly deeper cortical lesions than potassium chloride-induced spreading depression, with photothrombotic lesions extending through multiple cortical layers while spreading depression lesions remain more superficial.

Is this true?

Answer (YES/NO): YES